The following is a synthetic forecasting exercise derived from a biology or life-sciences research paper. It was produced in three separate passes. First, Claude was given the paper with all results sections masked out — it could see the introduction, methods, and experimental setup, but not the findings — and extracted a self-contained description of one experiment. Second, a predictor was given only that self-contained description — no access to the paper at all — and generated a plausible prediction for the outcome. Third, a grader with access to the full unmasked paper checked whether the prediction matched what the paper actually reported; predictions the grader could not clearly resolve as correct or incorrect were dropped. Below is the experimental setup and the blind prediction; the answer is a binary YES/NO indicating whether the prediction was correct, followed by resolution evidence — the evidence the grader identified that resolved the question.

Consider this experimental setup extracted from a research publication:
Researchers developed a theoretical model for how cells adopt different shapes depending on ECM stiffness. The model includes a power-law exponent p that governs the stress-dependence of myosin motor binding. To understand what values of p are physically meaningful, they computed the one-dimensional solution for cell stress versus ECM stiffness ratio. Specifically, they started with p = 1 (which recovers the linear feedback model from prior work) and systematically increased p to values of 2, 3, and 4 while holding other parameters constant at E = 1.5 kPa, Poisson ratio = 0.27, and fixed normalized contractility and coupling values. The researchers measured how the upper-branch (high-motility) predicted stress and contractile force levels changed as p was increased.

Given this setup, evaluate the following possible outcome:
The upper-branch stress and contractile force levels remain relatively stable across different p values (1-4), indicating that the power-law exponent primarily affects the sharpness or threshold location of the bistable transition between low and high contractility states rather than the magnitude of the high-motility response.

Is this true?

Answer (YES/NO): NO